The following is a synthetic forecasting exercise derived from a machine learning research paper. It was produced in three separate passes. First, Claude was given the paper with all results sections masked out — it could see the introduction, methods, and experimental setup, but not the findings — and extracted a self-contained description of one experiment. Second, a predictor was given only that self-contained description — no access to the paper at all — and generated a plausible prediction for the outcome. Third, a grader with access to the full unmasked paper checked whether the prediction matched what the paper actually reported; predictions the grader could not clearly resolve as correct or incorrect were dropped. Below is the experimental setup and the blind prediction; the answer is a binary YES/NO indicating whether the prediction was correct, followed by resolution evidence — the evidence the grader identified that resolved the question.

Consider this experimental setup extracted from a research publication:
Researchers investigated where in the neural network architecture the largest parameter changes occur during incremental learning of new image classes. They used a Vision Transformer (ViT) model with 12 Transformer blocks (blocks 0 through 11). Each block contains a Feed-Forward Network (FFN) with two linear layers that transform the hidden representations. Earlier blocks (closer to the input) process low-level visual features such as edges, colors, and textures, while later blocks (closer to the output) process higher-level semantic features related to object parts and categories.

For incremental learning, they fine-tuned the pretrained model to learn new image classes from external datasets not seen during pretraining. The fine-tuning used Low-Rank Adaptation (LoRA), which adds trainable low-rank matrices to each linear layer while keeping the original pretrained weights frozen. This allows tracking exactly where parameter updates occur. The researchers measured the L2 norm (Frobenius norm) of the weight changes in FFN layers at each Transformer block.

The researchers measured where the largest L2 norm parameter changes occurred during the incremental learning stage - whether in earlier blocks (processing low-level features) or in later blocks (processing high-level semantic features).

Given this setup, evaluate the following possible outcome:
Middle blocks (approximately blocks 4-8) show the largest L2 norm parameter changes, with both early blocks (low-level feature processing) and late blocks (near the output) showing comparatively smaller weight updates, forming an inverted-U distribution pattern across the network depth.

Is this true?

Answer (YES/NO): NO